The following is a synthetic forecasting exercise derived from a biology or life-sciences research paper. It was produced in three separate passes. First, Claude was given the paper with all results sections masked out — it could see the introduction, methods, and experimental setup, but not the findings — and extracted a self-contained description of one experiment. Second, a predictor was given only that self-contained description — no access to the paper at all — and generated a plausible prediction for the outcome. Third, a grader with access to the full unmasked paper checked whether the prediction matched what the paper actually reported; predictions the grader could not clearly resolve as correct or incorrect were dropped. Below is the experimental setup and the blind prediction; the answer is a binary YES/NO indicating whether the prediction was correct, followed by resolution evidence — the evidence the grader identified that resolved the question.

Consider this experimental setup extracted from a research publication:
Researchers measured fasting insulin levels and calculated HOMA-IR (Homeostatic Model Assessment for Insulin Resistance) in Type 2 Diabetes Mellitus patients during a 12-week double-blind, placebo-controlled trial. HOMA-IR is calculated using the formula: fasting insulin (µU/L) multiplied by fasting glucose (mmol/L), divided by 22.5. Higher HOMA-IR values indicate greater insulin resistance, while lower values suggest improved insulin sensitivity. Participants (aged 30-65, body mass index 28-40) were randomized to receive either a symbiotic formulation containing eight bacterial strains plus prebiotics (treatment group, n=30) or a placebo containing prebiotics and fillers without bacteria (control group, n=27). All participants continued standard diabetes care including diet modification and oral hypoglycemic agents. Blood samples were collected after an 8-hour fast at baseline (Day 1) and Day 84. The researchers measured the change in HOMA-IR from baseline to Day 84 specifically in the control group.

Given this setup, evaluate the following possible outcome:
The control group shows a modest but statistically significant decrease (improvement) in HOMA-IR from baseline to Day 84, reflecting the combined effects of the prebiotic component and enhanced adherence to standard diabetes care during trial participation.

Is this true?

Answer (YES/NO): NO